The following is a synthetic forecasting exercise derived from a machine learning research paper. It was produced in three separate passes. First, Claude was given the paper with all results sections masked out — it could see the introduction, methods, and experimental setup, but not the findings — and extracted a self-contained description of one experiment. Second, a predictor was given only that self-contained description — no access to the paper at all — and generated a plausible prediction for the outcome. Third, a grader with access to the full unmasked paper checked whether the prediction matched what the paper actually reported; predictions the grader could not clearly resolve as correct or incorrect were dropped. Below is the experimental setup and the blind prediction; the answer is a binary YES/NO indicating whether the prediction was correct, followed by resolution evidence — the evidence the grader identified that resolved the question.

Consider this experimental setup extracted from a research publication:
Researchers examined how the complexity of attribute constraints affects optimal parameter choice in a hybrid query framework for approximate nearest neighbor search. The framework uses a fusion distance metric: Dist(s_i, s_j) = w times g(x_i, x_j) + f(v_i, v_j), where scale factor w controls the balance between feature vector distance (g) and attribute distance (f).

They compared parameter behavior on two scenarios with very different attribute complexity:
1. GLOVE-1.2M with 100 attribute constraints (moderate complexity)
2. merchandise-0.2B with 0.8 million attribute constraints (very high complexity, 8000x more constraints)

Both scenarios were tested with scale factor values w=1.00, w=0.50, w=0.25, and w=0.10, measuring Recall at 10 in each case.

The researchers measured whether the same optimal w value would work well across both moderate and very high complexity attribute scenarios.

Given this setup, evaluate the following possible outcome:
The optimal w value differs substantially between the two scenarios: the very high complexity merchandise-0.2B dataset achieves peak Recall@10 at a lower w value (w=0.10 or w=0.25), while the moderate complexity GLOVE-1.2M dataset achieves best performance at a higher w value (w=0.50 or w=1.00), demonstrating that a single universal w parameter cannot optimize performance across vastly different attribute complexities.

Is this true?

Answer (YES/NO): NO